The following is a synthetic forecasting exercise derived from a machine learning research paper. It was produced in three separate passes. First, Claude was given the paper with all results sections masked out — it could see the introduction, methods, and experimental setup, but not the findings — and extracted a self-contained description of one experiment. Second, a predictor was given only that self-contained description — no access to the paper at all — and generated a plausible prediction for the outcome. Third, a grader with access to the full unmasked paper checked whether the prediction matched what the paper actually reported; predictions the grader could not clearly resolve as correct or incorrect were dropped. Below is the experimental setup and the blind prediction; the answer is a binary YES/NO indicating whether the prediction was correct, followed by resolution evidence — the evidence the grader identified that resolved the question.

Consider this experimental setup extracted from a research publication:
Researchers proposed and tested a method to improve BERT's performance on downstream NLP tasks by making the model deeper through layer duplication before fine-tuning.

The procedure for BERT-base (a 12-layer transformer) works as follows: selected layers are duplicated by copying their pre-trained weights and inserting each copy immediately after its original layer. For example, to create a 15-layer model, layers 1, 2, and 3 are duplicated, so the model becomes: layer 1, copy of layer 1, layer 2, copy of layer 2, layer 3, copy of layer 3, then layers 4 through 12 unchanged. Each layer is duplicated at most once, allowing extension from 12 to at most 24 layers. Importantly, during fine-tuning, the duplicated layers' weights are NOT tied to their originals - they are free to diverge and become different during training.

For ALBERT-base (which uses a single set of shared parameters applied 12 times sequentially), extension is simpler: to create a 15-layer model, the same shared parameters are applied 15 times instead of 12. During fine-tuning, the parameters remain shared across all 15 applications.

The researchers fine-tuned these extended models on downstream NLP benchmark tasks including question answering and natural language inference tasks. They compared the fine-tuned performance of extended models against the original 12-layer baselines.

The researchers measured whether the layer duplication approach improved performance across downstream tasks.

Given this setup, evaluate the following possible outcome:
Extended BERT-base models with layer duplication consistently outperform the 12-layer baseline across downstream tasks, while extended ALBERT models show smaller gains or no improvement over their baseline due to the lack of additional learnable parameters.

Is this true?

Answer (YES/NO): NO